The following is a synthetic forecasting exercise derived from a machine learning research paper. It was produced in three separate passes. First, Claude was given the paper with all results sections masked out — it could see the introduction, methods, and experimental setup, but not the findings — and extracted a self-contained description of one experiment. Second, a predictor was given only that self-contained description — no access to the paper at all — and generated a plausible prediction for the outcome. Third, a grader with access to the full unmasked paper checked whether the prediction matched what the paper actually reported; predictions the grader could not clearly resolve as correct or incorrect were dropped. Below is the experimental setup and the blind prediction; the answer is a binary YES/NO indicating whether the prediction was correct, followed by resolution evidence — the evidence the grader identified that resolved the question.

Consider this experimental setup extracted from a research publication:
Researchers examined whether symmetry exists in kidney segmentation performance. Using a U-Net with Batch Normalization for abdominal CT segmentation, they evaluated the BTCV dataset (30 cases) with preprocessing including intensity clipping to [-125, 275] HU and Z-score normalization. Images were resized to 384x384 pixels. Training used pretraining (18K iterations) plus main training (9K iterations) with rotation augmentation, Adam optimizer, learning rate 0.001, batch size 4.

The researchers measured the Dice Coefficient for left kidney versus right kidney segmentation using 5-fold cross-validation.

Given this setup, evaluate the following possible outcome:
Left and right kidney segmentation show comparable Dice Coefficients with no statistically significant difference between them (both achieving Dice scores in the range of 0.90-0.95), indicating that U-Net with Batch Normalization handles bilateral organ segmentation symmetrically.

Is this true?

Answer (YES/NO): NO